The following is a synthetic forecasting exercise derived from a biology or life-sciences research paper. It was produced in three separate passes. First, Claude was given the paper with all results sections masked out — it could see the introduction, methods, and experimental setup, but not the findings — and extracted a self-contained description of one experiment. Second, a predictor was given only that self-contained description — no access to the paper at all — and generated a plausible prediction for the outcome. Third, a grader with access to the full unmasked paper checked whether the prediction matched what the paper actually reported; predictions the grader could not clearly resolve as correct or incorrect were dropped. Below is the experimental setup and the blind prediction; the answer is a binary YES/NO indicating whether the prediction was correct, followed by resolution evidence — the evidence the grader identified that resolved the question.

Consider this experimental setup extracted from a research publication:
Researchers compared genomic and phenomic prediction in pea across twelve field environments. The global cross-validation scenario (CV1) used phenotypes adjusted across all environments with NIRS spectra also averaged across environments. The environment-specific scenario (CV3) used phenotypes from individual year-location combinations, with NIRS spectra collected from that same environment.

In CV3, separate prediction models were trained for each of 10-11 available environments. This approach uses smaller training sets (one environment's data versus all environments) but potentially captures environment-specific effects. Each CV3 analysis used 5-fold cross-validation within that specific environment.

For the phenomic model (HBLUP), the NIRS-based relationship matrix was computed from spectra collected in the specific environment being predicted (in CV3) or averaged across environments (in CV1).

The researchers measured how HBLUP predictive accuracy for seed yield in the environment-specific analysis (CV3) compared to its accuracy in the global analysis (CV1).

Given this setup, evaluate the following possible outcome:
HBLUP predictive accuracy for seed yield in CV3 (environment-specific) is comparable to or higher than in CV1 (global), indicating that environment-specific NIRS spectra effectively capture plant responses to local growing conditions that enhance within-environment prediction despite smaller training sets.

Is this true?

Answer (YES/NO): NO